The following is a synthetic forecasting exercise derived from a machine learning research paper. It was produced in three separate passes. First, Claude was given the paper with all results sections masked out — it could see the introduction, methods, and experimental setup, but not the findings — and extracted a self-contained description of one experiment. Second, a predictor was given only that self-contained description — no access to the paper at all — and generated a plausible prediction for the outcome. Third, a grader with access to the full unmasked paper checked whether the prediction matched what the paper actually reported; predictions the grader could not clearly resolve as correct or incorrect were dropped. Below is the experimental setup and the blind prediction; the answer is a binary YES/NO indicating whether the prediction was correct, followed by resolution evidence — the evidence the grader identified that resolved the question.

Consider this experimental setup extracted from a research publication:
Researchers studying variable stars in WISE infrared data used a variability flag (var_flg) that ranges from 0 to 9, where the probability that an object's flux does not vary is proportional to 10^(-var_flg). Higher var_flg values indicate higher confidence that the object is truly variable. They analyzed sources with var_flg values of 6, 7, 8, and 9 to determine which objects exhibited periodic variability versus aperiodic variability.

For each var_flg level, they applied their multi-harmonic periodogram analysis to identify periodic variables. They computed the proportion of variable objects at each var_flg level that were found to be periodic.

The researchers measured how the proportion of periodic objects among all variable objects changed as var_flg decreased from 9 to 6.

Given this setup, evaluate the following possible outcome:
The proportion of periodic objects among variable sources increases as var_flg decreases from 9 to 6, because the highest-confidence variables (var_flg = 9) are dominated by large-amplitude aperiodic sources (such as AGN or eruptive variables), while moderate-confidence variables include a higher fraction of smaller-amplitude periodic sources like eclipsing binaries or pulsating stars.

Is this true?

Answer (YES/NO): NO